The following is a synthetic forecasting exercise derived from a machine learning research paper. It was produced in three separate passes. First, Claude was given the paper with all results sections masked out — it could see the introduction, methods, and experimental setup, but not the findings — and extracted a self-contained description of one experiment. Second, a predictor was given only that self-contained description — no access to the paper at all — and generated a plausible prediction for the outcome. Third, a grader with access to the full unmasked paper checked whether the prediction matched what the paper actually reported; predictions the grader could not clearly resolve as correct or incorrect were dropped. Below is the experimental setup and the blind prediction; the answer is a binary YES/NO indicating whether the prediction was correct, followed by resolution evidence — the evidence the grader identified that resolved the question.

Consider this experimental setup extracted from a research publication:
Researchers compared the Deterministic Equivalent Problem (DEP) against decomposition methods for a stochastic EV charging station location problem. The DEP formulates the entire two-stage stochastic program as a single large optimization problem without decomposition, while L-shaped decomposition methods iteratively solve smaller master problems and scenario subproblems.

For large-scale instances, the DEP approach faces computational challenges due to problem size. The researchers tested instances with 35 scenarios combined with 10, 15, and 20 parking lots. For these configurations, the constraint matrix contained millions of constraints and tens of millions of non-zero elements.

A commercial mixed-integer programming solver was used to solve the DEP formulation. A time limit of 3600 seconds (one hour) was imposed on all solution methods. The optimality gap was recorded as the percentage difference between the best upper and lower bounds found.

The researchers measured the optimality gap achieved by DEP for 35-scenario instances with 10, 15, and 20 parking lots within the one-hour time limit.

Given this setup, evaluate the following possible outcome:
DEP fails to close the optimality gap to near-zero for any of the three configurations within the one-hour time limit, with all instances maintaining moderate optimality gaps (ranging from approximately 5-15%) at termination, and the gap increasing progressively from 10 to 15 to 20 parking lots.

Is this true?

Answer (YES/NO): NO